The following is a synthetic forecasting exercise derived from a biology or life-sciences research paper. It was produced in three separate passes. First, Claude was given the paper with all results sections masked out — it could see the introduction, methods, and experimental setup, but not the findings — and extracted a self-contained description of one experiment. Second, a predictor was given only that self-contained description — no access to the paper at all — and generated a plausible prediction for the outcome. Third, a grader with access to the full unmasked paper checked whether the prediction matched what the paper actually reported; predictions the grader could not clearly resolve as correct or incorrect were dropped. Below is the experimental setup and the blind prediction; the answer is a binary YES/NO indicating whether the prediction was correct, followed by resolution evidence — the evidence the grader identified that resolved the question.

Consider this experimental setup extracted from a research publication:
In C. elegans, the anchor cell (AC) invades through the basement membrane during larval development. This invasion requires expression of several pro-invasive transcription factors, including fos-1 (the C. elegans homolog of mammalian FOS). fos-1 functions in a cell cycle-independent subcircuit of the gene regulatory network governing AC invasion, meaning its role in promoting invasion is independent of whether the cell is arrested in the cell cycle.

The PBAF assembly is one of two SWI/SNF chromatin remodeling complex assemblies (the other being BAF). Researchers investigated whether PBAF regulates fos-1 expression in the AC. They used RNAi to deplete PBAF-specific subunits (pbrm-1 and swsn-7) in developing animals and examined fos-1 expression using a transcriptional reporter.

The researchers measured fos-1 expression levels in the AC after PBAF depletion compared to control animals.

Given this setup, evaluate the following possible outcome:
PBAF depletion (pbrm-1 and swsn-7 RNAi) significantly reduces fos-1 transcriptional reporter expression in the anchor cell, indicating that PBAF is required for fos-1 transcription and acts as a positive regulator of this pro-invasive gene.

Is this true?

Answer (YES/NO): YES